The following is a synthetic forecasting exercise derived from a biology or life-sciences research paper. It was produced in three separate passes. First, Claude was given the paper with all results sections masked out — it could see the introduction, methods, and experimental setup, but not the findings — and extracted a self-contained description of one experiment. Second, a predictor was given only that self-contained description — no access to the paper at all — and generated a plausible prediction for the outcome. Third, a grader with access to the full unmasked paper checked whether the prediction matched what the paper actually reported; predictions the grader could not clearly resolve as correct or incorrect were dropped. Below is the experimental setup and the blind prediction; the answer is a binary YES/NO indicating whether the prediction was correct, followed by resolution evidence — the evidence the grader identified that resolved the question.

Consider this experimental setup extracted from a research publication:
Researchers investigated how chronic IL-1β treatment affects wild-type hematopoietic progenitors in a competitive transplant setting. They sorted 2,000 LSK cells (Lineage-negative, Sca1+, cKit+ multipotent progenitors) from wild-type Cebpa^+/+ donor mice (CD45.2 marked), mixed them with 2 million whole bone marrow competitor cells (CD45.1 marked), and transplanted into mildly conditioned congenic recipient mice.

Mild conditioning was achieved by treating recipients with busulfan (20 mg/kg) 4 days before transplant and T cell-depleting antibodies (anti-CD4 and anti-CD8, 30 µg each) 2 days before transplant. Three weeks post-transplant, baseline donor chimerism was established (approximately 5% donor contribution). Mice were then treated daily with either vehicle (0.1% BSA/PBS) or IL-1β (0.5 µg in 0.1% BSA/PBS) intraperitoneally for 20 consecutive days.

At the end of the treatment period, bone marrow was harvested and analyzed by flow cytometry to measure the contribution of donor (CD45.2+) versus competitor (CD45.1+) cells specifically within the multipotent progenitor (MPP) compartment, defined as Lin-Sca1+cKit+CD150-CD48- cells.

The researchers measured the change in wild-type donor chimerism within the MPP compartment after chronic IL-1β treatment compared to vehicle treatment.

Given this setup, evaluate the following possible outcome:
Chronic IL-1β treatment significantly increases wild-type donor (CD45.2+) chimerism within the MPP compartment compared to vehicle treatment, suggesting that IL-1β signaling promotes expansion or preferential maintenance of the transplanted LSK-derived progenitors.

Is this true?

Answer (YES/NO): NO